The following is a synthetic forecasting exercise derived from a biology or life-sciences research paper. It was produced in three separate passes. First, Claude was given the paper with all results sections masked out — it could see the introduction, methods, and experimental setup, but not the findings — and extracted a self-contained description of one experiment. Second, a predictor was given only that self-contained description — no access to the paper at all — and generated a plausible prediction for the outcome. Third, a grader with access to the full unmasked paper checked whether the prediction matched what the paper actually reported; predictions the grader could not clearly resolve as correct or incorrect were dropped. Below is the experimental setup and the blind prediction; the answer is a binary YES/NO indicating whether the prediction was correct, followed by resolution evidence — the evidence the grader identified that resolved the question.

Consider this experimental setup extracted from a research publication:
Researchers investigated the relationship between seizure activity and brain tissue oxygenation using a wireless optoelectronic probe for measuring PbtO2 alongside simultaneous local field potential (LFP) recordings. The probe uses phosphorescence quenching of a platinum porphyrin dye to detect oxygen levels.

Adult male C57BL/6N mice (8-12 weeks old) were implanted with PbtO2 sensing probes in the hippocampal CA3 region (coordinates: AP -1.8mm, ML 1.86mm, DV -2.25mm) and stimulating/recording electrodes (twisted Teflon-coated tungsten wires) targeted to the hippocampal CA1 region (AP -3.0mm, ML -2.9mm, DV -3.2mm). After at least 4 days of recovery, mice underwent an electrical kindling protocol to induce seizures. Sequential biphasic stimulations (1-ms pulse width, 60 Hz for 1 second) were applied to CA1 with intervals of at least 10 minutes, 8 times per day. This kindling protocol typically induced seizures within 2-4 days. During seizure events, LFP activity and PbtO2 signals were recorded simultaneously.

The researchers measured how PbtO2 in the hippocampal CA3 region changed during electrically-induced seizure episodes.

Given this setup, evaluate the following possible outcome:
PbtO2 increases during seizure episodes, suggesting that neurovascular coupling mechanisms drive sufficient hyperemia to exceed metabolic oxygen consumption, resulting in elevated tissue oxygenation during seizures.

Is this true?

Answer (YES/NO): NO